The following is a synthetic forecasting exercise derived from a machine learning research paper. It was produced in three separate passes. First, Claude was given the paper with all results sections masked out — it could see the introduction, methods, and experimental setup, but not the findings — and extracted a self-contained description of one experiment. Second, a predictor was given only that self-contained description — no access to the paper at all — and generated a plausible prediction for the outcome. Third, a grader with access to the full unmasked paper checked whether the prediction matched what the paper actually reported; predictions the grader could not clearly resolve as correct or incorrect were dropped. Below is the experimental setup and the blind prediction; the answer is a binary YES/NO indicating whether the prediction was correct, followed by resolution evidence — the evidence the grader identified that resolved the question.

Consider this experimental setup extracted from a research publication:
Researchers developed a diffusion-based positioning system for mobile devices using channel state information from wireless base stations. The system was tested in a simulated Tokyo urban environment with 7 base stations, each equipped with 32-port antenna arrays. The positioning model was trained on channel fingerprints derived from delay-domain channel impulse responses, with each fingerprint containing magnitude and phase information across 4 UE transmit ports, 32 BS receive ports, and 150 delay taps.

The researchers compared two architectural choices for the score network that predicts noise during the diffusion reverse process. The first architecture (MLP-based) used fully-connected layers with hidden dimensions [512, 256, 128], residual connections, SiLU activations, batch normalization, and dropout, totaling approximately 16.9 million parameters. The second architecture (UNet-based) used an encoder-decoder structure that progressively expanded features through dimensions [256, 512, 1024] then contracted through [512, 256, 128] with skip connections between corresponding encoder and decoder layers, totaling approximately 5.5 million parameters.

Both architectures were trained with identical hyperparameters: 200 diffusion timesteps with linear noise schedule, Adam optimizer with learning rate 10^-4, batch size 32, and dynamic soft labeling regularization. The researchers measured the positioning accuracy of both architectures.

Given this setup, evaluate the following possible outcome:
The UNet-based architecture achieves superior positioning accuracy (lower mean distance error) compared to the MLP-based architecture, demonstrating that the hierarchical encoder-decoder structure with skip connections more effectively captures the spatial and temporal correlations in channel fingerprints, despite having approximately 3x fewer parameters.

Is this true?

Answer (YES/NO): YES